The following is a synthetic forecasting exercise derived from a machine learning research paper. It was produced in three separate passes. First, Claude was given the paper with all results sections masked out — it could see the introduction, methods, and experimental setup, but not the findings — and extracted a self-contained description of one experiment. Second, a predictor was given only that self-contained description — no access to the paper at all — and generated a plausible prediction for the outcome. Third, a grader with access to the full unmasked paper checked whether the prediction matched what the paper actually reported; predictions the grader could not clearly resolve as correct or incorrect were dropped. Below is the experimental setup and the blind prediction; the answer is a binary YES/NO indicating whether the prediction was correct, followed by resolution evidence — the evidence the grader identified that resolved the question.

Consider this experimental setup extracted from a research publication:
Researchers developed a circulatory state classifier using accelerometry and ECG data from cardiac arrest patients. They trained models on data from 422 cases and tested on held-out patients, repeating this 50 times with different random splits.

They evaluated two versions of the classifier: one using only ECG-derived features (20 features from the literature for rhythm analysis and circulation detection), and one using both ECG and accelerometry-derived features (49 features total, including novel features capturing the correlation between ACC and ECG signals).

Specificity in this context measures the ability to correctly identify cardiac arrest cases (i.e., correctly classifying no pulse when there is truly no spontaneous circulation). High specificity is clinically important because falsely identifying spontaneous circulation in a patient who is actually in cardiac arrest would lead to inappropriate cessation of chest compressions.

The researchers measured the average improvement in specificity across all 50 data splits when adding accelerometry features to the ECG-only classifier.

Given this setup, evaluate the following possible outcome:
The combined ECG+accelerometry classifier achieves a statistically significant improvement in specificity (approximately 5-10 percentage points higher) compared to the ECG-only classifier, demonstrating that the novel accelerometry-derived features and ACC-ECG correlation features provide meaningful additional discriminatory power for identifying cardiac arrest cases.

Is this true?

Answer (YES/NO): YES